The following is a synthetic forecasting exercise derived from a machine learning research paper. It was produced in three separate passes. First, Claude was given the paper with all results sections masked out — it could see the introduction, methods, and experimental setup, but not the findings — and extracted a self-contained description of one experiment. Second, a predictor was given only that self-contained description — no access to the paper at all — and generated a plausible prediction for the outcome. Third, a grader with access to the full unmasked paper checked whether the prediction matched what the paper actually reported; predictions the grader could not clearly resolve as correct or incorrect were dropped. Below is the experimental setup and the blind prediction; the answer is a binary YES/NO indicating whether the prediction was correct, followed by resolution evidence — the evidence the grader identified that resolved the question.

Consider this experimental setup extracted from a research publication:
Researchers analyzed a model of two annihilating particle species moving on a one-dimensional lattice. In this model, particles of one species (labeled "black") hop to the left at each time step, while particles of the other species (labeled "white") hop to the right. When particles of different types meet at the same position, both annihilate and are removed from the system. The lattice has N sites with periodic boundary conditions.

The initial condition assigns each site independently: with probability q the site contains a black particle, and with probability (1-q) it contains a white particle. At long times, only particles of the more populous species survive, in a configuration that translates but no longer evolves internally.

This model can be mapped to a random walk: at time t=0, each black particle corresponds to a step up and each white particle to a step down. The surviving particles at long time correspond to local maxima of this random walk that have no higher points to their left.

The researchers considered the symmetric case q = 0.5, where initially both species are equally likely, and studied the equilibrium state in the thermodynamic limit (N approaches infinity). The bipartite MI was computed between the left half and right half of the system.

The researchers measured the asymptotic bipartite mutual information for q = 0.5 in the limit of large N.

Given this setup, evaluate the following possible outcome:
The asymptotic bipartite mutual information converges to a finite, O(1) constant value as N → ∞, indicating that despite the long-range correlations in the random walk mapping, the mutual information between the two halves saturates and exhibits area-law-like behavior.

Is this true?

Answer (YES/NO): YES